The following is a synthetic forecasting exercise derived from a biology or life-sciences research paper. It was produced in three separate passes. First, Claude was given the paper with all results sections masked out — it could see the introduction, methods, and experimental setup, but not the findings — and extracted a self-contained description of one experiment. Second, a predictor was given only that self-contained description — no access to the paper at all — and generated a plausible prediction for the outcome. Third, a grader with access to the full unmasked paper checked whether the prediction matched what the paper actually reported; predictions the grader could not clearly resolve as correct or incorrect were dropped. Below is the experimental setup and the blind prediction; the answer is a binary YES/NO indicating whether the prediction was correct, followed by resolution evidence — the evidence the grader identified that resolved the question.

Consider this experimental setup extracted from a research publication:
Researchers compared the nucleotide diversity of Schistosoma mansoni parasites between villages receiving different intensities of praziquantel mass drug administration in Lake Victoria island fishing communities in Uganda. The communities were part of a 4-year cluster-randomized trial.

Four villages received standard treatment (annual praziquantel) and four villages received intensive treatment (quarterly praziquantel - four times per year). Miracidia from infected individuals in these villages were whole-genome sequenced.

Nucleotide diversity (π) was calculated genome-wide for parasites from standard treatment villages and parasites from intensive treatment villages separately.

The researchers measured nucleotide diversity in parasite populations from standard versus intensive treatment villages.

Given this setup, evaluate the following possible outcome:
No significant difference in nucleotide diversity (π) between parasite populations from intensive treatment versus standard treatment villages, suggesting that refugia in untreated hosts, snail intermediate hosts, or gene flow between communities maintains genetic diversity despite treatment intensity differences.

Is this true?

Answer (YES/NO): NO